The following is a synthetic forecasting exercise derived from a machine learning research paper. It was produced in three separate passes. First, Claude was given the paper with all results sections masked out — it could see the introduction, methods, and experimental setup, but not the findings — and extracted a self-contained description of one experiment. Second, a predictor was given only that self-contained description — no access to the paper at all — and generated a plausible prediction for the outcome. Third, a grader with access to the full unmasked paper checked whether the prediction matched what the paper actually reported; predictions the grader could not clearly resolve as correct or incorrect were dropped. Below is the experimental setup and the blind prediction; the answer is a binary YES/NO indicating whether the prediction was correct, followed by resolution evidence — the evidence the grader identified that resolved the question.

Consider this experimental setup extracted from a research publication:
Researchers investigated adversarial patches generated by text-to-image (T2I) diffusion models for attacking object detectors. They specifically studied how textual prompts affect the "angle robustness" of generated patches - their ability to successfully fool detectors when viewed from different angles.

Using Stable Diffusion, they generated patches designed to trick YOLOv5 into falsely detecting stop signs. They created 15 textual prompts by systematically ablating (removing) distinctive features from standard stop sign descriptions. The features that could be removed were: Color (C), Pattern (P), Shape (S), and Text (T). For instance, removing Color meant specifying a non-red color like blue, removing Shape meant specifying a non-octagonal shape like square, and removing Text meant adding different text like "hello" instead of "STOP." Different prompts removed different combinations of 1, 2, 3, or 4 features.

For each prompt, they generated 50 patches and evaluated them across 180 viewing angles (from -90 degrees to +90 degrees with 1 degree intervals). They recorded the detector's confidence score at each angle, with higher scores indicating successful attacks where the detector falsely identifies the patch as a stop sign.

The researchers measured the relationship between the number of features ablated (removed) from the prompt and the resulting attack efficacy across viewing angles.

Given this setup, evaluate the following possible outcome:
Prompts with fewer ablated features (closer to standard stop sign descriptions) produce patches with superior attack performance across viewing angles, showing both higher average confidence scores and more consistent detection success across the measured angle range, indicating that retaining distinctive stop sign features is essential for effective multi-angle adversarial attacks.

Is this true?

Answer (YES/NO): YES